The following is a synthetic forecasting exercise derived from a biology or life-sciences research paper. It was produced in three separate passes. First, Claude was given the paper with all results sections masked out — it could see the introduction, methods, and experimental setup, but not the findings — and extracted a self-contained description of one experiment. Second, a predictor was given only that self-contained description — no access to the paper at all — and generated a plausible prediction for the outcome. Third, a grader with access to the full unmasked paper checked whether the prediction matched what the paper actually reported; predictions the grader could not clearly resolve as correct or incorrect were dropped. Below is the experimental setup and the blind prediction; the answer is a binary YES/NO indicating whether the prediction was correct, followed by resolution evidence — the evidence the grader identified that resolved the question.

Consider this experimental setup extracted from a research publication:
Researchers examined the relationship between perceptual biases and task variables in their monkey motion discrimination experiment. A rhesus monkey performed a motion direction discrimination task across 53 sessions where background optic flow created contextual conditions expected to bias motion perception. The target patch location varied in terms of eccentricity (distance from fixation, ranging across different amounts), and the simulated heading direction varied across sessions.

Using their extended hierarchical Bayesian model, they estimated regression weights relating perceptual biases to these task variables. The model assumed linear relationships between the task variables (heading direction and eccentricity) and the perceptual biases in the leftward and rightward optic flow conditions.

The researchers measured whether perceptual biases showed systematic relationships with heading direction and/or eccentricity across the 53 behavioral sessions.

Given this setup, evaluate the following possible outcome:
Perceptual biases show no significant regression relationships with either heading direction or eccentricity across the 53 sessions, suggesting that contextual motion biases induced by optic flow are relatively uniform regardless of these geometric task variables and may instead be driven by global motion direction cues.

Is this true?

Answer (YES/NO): NO